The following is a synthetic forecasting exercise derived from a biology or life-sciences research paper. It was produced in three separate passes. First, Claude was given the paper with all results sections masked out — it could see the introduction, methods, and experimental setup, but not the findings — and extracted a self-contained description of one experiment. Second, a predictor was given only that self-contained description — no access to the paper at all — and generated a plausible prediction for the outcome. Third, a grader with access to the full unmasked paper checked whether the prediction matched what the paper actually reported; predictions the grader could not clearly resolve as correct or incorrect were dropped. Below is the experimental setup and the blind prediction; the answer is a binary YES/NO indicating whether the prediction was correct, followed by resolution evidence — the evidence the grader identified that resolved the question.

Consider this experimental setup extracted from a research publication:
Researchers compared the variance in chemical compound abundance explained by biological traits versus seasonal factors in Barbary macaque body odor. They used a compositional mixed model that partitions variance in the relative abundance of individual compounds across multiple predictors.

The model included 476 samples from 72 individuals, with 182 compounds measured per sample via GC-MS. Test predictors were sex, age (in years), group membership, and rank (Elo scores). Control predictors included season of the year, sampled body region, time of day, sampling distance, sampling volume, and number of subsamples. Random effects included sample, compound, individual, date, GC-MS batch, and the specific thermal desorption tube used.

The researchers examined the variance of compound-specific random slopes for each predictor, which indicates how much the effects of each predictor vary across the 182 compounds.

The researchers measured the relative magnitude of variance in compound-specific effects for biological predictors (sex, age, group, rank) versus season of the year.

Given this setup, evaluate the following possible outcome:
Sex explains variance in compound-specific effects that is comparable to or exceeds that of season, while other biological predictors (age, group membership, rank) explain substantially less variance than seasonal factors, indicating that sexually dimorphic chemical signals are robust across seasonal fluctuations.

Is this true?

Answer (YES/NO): NO